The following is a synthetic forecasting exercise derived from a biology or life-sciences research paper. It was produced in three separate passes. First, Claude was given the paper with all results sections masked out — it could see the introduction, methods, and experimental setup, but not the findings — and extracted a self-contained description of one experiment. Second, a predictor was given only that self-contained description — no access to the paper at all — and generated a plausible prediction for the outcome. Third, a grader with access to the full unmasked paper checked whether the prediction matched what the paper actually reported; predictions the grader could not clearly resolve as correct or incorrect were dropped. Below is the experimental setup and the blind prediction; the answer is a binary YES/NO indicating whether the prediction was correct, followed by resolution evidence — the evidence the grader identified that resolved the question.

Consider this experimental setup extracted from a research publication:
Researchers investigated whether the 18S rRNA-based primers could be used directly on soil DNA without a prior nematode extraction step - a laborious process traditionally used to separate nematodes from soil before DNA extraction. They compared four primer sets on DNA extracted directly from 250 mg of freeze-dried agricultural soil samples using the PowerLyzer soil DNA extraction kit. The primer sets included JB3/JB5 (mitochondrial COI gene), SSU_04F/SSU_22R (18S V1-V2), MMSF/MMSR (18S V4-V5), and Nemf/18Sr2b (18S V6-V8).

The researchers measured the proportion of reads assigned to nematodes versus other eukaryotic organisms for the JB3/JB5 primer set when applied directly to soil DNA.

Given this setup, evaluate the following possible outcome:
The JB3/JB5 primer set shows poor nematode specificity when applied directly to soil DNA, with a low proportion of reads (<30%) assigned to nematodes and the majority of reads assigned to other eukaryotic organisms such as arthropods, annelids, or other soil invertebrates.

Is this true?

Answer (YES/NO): NO